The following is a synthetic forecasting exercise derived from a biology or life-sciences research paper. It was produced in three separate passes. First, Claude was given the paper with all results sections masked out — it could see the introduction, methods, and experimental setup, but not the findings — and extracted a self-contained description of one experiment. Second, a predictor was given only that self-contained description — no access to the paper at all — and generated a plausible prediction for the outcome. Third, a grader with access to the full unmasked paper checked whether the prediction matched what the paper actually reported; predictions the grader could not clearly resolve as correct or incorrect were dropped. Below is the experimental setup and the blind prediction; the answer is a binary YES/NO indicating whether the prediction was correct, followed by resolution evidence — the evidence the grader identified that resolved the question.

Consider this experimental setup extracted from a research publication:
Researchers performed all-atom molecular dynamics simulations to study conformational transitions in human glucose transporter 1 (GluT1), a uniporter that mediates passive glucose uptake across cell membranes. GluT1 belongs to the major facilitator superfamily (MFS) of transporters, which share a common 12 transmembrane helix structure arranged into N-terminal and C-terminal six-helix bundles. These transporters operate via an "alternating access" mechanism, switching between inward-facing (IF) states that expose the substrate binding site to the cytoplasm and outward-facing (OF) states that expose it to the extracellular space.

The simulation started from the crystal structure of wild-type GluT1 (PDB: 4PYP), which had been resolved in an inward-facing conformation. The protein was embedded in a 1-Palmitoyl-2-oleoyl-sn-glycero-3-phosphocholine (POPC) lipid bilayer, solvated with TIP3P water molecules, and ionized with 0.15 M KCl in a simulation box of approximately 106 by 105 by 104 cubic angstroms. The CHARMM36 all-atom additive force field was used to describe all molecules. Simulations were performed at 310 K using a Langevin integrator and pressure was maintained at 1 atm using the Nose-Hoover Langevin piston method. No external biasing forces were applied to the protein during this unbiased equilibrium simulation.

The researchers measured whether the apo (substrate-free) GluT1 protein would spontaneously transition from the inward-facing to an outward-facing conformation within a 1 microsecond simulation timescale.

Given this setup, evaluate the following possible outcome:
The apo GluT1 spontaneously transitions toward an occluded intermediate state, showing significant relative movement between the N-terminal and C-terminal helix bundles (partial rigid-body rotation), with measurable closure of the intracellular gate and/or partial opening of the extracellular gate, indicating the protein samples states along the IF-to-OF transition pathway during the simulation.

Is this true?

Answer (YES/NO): NO